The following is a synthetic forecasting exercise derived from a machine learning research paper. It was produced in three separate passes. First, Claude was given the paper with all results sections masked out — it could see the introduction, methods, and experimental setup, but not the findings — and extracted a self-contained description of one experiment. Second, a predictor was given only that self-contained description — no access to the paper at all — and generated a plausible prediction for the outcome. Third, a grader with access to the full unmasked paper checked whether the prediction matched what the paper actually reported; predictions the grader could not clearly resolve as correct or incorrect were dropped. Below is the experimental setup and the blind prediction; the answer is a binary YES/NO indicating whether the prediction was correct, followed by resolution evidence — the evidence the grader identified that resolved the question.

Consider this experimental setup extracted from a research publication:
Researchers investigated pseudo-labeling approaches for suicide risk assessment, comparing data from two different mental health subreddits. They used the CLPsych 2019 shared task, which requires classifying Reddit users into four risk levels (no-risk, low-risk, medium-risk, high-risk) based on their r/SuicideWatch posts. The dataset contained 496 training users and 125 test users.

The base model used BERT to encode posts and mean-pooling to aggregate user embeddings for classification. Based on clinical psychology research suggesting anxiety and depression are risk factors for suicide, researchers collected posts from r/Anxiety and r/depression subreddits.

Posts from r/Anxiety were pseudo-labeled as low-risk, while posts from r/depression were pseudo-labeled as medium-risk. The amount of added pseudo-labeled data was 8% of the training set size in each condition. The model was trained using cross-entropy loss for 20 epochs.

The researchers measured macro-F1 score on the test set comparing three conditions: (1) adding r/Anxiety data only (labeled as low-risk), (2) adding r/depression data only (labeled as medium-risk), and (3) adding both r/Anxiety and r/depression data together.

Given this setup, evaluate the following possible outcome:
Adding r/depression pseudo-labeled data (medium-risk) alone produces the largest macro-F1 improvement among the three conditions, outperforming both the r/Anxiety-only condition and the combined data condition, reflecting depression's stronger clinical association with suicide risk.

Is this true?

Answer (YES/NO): YES